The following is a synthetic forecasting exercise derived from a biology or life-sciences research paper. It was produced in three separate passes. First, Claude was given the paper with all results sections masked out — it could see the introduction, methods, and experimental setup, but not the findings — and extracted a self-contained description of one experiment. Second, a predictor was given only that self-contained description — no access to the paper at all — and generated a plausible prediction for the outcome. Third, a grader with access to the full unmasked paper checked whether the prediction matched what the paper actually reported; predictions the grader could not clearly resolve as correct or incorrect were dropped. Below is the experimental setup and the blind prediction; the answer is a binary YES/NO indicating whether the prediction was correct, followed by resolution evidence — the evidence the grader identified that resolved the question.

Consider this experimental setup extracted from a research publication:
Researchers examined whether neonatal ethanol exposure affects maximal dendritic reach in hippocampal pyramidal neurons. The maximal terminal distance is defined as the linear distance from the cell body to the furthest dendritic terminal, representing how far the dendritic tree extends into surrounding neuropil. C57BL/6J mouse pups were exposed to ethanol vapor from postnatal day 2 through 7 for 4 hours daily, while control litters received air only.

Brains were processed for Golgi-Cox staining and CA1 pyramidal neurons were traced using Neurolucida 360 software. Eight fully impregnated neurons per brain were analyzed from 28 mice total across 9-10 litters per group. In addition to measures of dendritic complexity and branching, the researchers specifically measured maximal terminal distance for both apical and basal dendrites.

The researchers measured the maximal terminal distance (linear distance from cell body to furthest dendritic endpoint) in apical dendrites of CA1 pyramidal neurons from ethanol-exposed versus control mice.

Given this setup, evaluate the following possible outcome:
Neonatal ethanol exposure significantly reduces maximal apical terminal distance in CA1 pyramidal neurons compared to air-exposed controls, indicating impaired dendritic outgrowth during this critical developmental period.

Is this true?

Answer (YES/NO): NO